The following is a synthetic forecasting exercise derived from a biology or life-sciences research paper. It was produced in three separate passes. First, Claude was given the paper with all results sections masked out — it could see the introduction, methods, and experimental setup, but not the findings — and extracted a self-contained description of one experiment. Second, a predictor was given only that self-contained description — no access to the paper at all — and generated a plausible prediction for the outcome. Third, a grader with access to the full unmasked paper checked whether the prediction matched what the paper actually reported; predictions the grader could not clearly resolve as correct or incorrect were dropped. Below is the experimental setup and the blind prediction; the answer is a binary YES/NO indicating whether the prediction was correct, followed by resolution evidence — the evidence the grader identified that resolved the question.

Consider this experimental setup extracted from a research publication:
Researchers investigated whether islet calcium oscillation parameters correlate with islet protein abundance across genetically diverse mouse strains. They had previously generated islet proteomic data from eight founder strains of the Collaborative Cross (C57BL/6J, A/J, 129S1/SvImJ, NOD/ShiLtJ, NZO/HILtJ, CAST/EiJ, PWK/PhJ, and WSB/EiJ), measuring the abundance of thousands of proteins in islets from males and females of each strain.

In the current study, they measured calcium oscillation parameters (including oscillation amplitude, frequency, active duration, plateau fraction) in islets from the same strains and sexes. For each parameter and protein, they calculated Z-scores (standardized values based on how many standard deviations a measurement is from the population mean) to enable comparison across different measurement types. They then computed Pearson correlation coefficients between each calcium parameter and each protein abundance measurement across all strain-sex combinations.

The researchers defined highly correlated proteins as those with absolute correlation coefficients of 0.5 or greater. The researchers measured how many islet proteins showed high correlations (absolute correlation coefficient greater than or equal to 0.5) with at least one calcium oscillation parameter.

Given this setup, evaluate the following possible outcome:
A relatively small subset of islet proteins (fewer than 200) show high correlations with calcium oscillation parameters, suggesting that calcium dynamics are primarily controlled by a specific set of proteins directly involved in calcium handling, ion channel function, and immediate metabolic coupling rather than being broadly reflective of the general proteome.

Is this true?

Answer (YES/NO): NO